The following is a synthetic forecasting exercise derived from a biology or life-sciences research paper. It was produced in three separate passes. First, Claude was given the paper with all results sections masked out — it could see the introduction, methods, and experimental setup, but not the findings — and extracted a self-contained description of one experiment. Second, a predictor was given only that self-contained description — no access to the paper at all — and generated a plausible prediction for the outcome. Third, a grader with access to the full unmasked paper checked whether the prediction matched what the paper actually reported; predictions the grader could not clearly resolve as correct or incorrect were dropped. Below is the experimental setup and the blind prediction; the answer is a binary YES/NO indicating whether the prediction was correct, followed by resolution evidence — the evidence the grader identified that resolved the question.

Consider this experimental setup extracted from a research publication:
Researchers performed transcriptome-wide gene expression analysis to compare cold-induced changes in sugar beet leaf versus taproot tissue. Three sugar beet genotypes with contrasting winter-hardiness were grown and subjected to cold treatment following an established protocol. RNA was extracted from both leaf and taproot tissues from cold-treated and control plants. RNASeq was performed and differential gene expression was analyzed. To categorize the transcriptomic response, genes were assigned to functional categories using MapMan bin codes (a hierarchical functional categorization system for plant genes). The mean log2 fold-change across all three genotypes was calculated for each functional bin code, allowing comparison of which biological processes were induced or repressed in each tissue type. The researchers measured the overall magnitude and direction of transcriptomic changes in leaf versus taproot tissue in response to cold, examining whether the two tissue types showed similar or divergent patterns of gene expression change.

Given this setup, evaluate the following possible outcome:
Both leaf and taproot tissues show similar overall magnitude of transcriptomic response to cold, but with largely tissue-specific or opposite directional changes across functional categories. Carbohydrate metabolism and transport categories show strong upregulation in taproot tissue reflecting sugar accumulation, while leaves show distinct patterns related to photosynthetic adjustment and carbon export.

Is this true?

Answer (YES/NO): NO